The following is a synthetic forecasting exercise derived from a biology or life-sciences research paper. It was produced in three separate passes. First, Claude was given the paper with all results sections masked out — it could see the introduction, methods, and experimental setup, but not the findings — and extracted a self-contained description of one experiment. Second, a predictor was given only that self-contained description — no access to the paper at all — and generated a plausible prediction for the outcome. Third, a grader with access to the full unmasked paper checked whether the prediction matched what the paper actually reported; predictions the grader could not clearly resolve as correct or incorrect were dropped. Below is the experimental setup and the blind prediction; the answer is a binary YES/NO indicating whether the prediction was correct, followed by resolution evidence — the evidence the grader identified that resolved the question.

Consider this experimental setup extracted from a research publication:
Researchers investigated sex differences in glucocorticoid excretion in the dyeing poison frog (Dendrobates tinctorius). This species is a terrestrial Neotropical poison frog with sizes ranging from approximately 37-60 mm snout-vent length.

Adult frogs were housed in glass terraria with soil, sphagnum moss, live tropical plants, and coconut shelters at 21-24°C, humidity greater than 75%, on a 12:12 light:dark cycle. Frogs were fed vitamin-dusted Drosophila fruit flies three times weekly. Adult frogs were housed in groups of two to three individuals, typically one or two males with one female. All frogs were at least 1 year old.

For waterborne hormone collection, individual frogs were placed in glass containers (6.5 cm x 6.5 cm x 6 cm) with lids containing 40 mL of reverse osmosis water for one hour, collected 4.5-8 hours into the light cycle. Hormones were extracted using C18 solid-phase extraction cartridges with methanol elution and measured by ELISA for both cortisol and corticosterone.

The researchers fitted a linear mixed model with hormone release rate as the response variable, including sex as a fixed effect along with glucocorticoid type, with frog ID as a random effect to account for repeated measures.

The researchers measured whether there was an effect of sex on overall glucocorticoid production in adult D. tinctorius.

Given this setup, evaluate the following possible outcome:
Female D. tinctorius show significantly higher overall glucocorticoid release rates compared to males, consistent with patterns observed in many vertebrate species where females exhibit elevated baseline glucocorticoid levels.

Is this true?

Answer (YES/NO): NO